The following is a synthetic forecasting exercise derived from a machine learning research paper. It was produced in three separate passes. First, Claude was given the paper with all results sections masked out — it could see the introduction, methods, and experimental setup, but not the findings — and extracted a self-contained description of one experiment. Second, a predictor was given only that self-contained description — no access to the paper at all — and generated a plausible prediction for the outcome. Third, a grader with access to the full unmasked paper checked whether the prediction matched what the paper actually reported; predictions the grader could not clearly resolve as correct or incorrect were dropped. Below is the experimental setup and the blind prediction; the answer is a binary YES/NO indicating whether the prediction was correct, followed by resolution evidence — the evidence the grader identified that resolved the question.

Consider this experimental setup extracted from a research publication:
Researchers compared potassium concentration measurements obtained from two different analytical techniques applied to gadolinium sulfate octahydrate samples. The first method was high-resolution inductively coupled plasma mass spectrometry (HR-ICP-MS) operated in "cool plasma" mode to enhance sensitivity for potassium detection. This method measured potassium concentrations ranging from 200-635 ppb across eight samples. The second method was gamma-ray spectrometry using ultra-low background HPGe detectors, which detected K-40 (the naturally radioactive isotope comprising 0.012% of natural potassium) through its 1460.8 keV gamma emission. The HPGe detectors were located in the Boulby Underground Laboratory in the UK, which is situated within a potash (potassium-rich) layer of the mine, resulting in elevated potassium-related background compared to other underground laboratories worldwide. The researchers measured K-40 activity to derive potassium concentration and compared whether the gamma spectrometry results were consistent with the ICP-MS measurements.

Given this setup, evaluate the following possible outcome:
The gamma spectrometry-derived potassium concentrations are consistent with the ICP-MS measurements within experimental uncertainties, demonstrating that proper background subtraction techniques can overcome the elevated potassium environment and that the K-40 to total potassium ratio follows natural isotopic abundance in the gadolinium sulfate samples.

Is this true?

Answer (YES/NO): NO